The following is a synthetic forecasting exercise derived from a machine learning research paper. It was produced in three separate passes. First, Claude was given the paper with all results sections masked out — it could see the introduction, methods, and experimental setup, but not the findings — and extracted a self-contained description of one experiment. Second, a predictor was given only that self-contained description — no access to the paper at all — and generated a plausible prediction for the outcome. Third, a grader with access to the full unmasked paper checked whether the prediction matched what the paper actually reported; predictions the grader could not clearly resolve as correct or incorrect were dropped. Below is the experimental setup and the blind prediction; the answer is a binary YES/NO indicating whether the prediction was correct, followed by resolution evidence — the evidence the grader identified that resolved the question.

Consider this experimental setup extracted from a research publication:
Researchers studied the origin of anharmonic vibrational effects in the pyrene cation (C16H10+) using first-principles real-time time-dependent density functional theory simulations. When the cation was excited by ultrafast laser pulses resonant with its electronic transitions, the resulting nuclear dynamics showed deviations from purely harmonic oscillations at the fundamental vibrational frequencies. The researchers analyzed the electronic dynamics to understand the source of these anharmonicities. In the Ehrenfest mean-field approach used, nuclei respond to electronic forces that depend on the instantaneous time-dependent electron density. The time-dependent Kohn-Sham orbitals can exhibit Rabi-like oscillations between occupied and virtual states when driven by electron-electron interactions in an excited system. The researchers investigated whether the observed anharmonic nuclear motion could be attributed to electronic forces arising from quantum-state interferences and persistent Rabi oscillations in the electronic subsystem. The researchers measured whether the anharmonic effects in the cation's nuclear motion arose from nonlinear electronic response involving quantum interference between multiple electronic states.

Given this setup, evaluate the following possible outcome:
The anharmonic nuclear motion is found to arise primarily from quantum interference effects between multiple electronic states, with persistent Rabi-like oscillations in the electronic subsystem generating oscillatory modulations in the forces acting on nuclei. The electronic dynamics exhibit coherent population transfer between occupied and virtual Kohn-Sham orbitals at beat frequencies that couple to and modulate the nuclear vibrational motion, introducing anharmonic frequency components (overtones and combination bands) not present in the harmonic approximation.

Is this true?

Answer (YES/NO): NO